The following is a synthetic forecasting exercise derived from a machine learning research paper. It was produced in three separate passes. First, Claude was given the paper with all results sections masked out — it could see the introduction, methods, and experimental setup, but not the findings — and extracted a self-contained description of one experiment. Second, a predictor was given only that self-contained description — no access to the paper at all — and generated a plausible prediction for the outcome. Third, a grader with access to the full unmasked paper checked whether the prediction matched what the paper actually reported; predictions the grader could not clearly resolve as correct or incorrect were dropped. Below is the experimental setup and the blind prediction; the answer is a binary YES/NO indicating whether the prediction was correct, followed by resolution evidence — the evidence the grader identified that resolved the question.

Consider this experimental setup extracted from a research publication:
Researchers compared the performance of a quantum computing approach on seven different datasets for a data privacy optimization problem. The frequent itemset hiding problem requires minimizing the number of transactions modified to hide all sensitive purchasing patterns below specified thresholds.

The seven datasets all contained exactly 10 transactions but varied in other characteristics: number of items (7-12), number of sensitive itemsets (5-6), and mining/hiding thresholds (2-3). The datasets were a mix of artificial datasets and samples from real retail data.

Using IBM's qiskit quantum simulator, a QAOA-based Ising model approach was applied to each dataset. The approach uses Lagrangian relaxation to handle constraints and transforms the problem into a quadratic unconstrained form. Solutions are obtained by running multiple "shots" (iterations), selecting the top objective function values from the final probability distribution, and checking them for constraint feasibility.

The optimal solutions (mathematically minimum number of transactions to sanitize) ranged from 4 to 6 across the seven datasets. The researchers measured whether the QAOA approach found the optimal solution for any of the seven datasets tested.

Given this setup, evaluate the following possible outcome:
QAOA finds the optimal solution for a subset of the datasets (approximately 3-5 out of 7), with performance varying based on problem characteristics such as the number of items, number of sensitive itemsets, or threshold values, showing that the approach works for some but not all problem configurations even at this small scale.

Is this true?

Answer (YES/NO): NO